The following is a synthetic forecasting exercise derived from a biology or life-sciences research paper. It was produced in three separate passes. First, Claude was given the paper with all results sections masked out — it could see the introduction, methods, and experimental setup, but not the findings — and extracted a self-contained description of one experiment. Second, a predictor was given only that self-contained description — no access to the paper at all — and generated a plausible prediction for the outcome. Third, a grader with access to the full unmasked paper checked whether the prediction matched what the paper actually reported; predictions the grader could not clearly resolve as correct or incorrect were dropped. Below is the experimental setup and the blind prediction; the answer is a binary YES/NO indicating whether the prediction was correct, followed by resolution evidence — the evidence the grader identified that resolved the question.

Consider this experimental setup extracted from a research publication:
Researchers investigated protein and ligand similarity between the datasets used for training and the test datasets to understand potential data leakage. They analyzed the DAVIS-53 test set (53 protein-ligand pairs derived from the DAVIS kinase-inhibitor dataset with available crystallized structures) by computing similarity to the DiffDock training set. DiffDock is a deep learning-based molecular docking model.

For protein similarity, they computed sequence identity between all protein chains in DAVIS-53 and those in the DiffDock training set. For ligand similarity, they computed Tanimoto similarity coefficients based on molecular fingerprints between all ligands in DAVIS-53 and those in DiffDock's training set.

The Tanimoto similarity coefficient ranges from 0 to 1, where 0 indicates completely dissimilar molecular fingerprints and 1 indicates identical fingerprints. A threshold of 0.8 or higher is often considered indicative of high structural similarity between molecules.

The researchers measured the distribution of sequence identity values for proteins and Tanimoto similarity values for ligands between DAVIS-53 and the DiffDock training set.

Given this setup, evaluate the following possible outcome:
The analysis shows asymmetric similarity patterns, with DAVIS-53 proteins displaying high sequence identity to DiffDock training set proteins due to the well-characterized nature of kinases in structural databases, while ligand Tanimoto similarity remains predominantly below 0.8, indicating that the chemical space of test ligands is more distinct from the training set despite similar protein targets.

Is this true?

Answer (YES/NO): YES